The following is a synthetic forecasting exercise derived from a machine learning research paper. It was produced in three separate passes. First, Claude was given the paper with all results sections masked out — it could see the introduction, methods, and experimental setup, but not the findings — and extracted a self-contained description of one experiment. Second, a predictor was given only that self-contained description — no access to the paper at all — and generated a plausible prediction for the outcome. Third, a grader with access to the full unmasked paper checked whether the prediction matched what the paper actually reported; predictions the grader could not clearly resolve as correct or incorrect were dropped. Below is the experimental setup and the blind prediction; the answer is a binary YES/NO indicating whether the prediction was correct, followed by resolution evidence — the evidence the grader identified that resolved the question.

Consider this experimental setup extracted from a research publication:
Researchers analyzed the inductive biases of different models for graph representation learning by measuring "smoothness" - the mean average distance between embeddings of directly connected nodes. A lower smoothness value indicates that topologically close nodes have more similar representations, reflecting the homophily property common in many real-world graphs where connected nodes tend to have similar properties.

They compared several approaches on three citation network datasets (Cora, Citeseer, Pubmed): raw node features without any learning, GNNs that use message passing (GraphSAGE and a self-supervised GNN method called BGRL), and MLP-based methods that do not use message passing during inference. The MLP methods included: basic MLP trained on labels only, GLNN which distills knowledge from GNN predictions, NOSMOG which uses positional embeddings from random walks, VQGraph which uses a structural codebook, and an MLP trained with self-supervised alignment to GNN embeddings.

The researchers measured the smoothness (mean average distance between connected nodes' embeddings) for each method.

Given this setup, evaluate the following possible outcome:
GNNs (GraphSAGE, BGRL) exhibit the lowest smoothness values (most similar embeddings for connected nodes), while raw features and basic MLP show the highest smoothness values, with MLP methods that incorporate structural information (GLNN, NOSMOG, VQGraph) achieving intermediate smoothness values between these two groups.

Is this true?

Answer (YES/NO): YES